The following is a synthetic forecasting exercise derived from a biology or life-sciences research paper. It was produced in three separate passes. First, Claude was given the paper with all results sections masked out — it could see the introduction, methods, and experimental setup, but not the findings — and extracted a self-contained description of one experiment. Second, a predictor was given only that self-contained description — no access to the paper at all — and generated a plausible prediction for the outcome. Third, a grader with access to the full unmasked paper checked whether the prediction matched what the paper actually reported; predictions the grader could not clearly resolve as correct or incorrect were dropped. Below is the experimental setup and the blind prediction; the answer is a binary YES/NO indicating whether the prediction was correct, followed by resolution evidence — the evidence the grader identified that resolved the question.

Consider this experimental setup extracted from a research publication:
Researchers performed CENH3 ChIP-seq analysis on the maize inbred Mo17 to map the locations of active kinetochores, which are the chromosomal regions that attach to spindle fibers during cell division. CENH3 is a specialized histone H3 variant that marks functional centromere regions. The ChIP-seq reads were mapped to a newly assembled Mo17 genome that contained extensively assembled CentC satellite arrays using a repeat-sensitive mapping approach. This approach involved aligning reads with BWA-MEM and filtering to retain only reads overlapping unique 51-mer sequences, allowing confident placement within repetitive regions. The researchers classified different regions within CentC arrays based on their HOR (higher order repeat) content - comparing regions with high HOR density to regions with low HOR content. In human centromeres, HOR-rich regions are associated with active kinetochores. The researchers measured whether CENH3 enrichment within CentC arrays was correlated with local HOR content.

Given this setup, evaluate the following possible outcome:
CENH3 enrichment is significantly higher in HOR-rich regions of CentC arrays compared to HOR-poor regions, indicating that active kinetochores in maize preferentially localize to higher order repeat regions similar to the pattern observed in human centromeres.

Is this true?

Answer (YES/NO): NO